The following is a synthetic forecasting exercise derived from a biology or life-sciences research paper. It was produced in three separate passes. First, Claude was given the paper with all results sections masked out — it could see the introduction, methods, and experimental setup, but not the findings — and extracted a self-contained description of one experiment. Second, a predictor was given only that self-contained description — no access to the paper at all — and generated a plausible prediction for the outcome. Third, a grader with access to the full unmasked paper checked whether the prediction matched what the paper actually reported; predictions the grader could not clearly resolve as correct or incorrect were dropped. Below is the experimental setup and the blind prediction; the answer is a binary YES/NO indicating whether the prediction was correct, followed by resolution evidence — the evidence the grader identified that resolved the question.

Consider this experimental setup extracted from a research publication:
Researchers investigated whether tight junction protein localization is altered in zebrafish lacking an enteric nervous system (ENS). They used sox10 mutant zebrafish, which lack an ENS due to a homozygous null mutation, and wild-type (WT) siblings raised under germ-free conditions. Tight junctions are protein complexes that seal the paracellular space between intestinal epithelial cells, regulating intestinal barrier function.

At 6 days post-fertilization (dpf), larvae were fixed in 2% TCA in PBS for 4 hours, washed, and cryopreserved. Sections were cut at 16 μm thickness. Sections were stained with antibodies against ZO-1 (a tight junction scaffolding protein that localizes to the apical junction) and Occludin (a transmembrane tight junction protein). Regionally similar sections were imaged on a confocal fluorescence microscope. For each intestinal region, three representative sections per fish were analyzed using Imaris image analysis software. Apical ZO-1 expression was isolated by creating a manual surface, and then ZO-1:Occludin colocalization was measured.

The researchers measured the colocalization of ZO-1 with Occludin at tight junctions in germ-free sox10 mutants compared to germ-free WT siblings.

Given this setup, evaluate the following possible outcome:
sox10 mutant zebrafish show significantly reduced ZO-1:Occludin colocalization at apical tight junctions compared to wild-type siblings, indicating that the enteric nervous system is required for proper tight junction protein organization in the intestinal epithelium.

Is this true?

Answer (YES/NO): YES